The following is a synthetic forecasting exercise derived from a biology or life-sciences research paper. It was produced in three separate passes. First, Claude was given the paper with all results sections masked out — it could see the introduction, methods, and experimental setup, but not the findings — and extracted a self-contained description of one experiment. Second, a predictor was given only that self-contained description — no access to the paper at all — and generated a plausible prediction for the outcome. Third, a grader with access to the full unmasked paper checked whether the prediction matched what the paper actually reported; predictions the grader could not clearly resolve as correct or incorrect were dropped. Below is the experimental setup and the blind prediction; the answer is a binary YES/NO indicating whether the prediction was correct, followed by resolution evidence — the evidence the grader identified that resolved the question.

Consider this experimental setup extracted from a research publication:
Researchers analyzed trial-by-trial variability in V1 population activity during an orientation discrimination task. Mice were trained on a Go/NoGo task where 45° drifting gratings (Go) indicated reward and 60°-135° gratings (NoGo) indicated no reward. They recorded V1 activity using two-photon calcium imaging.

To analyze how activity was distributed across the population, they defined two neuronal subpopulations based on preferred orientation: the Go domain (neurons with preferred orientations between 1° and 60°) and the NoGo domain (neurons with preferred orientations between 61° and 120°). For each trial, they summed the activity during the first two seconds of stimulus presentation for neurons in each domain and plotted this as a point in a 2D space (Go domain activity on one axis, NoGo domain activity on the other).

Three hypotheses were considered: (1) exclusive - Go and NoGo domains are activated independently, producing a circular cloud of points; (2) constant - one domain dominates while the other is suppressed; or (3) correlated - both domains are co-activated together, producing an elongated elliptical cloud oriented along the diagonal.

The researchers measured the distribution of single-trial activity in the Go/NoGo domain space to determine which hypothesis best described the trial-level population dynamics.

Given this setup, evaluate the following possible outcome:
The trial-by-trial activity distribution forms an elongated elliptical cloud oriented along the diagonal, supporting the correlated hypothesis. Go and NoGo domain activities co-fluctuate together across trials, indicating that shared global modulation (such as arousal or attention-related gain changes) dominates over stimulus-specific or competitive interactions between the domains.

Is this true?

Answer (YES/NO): YES